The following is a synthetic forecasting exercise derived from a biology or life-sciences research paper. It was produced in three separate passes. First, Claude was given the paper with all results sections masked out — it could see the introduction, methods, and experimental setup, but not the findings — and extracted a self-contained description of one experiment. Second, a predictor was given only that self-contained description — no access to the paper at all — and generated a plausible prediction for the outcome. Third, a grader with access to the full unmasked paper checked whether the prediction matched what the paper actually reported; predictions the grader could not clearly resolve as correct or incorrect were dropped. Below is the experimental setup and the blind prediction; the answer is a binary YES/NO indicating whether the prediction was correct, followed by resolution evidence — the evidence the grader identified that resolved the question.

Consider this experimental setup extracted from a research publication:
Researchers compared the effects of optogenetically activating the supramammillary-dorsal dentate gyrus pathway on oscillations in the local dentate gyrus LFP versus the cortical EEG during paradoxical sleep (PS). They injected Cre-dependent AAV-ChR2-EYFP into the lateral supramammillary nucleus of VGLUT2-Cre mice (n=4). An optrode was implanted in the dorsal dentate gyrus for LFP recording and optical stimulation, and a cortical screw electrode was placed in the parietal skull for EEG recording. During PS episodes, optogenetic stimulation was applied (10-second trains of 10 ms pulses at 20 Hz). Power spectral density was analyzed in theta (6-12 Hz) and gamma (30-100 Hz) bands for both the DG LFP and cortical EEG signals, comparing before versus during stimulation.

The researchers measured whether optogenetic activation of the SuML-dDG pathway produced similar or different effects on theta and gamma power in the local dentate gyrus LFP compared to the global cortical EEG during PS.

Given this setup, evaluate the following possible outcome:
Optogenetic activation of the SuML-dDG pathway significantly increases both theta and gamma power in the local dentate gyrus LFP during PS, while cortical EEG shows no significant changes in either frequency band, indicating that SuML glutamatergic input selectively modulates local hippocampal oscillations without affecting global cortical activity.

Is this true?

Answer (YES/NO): NO